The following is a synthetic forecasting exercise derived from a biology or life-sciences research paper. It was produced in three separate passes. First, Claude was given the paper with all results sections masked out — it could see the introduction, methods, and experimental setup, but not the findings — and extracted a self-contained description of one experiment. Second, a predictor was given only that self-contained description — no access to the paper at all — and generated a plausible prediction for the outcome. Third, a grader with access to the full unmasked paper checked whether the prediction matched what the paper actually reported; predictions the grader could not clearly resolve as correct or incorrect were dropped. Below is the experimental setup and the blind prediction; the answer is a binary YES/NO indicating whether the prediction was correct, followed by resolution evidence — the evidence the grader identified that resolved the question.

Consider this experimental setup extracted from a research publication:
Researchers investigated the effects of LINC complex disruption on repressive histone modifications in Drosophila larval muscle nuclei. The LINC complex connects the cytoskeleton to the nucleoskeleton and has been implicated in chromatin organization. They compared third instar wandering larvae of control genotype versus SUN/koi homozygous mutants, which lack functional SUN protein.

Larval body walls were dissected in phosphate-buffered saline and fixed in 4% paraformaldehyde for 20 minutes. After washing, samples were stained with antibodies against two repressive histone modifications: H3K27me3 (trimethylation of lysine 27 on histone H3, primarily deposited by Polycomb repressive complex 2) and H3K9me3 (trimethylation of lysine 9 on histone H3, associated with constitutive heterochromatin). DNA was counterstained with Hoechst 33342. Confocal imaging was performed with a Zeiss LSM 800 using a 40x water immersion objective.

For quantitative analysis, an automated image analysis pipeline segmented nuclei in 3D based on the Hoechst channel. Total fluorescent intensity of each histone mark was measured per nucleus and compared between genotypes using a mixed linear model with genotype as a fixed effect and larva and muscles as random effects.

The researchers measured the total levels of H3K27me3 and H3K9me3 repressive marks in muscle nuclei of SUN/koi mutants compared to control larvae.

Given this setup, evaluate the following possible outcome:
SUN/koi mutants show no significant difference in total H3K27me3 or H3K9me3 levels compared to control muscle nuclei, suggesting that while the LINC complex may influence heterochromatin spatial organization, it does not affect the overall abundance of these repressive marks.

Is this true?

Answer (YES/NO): NO